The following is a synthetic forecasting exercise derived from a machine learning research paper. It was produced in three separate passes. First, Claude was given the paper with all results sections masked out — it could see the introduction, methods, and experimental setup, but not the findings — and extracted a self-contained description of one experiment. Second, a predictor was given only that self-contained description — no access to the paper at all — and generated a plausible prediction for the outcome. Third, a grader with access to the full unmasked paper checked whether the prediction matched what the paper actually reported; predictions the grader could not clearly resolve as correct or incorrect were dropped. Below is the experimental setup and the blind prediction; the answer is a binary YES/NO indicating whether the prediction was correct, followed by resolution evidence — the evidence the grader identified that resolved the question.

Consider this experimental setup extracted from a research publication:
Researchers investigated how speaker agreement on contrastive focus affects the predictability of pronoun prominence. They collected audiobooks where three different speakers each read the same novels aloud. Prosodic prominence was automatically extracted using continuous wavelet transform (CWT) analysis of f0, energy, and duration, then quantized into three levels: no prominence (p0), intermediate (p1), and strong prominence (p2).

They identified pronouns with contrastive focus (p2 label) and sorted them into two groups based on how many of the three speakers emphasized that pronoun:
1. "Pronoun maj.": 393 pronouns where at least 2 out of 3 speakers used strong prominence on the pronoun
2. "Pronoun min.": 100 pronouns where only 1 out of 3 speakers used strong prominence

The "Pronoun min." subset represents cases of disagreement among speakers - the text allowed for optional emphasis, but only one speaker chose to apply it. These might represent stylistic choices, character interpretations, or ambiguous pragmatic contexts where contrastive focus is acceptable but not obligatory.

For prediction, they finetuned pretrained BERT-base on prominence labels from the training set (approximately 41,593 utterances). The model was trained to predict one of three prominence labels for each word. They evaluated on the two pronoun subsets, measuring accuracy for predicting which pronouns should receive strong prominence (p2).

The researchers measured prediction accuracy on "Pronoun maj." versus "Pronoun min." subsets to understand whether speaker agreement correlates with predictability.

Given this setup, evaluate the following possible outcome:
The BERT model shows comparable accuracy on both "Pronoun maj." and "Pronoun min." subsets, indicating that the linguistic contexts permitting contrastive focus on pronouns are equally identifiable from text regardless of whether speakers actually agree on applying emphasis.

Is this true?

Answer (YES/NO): NO